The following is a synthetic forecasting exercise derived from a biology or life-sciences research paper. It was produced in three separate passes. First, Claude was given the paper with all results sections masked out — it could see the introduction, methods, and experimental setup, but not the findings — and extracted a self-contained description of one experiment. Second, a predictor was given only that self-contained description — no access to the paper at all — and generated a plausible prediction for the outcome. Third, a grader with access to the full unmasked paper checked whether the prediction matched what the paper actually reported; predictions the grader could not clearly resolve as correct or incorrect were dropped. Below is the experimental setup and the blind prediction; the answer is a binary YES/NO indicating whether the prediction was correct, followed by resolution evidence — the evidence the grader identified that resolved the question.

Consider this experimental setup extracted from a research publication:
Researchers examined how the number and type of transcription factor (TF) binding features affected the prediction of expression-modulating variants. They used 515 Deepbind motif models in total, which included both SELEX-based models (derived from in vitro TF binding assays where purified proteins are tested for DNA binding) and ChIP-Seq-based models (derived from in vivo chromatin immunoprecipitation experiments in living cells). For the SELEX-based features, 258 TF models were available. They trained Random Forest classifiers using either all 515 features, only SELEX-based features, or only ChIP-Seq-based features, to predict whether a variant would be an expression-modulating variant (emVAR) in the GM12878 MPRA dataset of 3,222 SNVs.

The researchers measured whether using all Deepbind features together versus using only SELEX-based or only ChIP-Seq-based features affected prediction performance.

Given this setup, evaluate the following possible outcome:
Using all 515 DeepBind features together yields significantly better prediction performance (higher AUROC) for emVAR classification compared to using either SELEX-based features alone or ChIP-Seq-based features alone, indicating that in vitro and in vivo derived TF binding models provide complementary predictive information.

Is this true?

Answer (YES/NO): NO